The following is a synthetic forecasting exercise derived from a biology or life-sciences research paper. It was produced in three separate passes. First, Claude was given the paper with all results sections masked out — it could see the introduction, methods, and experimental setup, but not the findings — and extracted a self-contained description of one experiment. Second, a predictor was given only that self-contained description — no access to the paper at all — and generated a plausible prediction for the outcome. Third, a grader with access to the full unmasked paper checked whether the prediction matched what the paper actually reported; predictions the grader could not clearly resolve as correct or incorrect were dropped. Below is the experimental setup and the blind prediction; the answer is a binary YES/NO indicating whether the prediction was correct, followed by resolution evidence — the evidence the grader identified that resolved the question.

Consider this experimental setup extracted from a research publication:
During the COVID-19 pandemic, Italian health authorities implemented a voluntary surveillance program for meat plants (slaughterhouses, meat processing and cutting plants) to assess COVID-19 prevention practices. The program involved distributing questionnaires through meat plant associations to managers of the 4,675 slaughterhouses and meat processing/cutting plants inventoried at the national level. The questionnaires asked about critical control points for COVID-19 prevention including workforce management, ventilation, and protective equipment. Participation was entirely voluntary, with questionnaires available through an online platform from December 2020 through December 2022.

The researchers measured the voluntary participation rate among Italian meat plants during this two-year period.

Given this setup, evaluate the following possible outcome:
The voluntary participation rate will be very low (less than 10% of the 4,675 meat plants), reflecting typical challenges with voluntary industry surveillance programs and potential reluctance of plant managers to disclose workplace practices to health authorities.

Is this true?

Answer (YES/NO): YES